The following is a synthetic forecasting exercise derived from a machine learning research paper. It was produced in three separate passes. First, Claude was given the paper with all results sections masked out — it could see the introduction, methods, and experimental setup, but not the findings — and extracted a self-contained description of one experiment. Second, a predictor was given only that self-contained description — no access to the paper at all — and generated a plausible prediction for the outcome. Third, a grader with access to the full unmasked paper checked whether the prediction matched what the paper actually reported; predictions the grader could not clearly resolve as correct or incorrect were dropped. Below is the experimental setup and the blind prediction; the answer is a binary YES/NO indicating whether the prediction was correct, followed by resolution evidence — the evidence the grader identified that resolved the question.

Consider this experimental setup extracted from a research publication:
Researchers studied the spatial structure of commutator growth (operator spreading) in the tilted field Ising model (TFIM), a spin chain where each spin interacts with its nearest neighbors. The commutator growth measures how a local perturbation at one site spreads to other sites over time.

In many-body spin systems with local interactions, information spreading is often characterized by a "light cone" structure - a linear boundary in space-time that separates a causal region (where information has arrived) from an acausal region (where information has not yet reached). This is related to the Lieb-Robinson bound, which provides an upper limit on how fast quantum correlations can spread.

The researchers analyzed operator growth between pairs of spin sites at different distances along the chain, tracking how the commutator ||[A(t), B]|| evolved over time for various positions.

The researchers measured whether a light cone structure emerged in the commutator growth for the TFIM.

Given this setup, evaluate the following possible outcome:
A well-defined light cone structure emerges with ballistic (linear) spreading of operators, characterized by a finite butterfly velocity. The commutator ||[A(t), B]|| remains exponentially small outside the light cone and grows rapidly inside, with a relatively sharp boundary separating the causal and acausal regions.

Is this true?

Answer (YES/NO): YES